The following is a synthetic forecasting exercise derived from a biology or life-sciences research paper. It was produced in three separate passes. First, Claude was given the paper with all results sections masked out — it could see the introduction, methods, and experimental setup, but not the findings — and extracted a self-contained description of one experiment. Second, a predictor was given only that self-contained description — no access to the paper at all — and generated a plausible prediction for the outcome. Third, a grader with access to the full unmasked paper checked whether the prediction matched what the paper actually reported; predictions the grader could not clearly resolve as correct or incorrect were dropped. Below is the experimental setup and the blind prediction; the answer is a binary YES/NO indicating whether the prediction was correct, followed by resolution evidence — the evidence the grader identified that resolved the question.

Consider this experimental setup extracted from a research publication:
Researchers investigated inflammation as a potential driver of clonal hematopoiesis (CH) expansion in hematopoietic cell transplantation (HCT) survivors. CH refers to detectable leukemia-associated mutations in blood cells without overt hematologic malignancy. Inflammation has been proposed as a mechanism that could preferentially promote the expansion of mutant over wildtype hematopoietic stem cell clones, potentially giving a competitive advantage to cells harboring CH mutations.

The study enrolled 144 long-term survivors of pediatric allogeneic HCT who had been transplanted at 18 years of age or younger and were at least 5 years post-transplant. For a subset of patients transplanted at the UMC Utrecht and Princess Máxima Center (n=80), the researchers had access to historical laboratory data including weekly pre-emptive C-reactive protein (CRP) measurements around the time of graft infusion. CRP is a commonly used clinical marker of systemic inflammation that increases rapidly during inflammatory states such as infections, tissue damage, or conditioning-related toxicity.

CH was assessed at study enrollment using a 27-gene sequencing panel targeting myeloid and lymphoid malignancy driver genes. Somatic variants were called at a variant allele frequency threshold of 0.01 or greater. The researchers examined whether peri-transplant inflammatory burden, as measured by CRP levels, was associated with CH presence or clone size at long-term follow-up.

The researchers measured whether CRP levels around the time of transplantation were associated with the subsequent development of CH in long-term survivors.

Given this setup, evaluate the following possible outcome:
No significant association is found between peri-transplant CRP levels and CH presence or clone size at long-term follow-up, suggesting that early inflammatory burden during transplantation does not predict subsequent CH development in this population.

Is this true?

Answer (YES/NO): NO